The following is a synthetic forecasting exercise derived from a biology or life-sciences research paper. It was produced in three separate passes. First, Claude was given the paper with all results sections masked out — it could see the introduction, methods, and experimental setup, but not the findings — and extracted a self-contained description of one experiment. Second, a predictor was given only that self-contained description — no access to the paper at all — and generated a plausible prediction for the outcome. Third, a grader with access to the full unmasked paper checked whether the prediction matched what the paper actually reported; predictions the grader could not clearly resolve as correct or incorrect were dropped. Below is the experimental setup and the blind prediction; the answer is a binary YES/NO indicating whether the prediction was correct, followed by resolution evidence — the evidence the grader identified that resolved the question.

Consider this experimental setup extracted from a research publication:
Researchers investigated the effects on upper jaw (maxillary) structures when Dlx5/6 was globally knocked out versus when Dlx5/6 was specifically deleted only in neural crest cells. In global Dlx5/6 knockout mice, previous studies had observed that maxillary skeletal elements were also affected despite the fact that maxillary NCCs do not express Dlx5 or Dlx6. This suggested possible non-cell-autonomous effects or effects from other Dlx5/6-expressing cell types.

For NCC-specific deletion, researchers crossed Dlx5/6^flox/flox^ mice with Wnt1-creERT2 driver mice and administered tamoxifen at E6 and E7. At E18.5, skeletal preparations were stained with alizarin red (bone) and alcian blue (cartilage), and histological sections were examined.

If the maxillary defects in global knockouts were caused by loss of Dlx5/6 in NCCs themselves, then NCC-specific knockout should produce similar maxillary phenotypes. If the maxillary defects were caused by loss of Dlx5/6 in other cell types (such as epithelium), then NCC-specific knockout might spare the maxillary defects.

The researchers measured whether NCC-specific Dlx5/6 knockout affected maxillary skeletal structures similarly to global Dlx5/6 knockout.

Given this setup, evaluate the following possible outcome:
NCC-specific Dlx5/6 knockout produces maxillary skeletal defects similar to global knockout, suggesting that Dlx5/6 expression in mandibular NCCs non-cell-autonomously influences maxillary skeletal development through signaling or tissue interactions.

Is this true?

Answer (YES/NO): NO